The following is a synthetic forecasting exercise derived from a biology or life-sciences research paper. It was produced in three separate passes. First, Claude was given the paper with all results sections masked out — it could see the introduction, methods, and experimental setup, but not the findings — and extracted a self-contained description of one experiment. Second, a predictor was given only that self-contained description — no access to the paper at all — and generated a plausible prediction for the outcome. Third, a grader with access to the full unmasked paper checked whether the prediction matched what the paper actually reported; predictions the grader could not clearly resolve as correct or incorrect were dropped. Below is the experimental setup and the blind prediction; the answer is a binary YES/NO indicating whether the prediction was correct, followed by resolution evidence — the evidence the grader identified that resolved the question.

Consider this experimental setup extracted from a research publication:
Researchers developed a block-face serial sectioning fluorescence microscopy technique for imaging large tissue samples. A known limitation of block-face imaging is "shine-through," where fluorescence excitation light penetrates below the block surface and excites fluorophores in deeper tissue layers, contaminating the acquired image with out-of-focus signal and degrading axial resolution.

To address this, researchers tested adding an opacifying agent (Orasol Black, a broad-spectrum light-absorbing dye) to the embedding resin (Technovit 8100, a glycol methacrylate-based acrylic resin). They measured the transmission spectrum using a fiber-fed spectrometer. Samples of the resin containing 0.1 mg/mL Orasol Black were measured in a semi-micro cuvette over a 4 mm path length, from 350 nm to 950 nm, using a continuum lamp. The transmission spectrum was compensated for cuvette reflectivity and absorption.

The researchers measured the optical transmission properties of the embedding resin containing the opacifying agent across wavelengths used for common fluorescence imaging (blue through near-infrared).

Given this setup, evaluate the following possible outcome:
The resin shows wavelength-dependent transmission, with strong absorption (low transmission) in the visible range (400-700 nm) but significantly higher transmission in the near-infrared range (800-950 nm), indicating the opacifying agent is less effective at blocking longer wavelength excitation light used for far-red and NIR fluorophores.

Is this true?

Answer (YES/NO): NO